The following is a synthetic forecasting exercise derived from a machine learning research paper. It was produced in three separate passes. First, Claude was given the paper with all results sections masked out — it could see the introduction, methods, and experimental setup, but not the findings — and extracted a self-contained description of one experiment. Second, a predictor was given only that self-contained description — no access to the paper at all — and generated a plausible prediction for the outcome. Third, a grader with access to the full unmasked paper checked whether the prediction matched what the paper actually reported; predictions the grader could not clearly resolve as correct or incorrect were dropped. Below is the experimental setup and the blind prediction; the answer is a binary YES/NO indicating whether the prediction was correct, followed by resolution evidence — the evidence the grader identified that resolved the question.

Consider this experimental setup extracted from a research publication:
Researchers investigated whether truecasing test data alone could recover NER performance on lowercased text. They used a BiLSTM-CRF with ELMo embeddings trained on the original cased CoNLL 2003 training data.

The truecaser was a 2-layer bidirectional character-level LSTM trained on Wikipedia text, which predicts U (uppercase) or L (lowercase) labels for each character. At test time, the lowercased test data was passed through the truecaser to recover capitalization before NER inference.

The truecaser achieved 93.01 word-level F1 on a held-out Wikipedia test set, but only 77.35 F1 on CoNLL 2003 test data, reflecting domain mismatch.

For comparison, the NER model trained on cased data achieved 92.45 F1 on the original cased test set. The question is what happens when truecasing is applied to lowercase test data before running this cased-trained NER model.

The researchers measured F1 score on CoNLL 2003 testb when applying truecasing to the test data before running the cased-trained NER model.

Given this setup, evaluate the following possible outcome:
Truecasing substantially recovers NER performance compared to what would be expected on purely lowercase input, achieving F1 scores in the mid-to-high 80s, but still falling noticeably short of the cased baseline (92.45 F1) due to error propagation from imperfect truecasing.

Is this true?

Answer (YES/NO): NO